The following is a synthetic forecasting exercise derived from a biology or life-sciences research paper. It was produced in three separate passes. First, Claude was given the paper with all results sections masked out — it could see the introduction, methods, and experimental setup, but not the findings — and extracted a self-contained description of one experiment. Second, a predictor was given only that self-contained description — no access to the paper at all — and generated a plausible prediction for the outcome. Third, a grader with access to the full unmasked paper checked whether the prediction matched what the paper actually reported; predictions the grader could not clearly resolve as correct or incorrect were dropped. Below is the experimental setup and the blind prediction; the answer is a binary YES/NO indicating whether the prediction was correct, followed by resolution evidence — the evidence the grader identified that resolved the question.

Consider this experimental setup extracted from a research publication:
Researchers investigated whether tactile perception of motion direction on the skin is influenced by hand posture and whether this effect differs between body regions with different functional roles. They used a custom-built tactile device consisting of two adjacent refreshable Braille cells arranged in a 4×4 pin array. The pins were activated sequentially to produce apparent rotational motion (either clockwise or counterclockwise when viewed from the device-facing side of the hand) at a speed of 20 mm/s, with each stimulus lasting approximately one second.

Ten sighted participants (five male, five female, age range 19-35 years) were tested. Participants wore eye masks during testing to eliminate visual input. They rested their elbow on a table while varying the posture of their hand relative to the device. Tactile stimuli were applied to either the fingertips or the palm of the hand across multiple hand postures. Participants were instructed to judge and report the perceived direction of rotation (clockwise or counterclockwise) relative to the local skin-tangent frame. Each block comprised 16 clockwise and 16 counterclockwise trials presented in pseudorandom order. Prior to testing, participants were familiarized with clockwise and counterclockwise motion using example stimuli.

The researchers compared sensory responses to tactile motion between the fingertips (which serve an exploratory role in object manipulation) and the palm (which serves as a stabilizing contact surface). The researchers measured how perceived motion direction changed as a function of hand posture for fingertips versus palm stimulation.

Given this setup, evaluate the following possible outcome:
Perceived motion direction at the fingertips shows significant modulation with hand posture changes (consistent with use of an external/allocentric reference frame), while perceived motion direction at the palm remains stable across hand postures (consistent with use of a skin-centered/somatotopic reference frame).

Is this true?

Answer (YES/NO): NO